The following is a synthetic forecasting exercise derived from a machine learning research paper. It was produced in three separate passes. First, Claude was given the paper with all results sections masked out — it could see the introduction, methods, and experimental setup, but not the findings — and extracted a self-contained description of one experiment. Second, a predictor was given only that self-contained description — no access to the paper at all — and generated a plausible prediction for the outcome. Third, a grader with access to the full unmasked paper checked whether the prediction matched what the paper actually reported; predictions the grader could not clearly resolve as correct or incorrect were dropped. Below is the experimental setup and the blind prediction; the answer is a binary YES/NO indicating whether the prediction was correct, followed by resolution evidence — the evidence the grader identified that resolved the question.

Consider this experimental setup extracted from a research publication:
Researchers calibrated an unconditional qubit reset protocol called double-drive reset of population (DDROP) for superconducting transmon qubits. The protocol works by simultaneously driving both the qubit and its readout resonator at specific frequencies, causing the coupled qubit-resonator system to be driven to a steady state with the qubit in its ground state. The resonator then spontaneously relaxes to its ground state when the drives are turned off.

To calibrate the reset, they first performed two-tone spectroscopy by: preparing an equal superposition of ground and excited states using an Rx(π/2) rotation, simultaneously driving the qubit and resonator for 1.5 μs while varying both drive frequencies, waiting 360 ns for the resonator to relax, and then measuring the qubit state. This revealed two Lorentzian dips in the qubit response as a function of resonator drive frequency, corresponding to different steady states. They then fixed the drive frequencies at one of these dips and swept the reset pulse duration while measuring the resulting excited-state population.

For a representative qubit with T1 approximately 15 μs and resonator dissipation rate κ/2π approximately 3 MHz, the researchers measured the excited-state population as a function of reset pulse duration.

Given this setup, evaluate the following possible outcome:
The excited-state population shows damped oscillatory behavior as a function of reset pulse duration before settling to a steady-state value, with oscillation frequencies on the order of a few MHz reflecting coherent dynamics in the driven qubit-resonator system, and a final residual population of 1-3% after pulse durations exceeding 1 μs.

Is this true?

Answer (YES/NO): NO